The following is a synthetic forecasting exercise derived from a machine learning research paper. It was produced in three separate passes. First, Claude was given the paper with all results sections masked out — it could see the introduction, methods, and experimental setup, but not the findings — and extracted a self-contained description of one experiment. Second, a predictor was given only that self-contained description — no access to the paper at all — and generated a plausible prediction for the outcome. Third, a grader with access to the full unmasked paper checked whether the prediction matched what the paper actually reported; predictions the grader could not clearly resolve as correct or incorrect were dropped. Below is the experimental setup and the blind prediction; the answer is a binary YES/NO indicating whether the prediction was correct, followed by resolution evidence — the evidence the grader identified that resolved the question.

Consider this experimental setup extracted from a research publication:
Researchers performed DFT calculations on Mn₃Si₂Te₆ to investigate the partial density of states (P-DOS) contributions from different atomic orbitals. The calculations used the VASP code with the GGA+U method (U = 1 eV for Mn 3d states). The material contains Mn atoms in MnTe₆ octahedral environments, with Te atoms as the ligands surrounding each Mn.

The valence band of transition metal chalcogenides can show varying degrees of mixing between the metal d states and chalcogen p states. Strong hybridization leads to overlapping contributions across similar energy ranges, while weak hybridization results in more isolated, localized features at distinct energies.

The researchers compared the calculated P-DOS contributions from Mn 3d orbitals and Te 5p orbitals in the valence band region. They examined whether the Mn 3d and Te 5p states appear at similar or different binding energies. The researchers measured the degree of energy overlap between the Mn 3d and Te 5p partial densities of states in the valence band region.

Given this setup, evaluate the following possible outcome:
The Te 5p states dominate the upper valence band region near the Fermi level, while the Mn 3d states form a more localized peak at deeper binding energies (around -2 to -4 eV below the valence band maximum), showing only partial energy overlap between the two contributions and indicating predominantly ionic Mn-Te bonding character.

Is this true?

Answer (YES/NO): NO